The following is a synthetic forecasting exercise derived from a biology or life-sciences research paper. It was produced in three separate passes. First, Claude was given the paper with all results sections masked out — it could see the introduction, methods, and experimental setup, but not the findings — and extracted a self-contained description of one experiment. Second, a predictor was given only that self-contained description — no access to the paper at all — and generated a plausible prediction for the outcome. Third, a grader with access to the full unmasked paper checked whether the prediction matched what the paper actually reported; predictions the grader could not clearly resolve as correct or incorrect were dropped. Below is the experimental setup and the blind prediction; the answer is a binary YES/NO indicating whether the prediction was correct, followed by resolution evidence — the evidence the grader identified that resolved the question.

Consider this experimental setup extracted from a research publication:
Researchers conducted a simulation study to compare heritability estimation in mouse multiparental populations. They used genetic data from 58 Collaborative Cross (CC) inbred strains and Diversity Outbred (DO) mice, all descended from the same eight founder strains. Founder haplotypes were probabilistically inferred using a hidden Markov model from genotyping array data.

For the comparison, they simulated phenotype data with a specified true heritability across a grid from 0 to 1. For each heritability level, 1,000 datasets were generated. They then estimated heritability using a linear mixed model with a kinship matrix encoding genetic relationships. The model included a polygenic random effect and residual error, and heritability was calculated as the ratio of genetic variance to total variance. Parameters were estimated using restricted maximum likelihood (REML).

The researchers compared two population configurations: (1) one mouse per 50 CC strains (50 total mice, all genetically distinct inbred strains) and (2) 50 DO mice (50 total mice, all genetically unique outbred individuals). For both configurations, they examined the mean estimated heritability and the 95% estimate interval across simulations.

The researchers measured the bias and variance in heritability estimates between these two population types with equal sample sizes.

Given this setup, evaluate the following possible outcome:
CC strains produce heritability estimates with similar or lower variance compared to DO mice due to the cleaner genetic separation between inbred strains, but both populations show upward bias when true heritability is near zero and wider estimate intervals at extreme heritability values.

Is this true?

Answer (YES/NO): NO